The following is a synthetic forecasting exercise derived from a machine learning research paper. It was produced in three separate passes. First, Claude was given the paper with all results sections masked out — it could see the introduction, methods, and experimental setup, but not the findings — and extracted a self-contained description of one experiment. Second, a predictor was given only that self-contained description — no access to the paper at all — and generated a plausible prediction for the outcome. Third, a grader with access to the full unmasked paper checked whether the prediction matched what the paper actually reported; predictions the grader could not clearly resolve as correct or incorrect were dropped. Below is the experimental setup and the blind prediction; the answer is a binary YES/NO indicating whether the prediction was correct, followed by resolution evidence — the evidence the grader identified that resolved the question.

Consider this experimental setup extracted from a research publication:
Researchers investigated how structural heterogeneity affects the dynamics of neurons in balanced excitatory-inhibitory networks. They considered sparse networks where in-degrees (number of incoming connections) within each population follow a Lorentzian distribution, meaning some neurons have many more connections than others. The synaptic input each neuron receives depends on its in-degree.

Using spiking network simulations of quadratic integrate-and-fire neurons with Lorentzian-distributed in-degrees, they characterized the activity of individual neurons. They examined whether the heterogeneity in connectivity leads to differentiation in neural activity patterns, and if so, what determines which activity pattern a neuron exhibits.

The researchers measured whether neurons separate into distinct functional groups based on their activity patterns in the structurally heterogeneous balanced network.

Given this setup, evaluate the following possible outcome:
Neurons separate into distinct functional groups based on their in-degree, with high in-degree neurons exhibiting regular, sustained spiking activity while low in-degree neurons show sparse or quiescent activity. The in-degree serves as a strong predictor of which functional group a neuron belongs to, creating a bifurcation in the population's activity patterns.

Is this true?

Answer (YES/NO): NO